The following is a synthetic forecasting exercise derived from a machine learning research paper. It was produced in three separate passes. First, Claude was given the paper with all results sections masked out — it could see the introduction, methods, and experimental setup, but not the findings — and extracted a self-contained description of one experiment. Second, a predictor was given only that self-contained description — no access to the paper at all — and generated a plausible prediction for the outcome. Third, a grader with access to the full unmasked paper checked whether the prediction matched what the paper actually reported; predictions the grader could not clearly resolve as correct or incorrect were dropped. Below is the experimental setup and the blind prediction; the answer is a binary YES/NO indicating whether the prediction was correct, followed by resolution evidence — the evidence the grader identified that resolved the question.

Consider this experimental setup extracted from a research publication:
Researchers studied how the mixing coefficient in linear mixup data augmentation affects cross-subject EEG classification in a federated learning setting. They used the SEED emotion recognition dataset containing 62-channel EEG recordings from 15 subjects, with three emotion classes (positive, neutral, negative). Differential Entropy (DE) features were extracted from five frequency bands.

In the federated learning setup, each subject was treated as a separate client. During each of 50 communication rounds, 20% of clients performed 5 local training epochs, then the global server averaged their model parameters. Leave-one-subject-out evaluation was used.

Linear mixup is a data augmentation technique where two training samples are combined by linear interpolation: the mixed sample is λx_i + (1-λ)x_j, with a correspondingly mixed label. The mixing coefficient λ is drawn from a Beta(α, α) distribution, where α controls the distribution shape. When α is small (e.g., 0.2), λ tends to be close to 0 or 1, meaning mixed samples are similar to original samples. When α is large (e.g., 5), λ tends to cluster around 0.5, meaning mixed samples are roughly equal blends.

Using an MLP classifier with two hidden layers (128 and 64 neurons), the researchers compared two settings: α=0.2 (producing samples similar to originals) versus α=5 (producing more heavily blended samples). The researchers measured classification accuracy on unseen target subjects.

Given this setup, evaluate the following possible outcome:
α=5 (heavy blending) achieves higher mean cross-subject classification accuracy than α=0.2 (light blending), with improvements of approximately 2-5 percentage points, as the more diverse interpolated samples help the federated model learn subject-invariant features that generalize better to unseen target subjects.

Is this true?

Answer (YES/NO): NO